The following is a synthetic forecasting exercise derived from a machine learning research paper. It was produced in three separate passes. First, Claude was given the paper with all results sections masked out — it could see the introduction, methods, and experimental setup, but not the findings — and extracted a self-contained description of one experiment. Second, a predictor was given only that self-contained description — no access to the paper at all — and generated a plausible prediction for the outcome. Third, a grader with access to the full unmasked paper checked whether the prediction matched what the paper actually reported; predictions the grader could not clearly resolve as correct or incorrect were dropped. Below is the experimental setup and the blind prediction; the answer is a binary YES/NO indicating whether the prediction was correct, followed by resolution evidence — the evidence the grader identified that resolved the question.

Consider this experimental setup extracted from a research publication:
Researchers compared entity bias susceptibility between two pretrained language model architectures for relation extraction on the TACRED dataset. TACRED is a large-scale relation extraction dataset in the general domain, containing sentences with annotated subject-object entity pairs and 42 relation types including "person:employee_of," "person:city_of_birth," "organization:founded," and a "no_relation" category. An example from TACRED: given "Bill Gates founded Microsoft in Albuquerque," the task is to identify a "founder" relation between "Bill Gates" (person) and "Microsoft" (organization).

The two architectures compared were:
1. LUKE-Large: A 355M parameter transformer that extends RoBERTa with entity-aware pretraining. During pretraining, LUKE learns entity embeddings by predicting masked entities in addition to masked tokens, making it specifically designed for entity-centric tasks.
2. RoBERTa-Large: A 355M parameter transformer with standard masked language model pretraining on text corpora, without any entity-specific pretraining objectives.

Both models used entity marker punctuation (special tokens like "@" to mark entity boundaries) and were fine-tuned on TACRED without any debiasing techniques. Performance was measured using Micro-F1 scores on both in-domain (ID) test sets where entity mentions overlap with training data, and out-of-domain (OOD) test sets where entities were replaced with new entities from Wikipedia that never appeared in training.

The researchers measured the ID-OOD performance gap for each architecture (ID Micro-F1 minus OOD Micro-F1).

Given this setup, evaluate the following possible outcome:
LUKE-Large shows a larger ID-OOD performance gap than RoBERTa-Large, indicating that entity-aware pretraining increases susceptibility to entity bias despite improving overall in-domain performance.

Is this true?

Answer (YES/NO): NO